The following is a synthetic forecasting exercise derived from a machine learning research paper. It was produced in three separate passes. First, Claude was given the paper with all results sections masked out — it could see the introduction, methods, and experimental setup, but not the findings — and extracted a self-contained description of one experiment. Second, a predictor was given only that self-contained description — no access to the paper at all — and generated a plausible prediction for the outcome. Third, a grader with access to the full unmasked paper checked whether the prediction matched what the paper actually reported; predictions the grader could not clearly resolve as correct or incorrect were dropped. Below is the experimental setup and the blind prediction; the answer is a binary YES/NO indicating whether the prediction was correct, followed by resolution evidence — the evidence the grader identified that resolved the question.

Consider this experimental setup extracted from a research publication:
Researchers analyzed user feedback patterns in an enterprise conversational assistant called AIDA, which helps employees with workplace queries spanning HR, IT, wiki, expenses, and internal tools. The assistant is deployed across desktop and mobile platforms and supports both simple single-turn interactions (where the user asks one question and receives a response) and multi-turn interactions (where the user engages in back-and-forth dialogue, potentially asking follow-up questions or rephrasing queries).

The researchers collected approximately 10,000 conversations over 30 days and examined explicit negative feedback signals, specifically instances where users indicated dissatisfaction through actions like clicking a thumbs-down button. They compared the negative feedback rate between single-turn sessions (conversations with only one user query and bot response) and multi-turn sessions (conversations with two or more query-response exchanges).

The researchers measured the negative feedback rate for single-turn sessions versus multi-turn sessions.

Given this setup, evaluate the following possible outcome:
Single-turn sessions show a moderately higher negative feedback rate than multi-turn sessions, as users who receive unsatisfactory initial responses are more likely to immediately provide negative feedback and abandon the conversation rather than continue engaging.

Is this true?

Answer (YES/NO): NO